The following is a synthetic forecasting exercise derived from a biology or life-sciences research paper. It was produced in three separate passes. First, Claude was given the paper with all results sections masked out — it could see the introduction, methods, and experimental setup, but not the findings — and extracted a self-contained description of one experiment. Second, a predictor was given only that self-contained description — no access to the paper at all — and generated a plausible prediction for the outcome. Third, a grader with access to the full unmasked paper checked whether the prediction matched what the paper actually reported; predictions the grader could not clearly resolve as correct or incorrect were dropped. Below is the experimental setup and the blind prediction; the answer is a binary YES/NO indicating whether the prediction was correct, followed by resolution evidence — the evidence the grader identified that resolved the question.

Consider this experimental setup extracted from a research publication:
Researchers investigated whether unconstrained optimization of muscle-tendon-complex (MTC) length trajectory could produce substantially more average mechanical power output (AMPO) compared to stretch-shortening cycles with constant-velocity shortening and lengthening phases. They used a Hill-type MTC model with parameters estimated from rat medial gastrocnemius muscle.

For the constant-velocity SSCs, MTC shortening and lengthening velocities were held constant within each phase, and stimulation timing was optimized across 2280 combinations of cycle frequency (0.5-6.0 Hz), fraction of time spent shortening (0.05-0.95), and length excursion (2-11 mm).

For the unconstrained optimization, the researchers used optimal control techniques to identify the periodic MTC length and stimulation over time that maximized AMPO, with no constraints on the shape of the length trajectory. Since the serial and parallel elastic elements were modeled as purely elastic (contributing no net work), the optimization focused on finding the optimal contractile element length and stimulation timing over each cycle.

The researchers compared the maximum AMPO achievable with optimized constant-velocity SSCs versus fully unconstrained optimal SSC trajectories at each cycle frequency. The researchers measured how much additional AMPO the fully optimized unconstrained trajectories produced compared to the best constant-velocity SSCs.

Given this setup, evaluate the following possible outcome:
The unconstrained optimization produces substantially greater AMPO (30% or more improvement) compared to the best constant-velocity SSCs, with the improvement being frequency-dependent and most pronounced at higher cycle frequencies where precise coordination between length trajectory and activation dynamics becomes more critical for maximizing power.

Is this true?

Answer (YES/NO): NO